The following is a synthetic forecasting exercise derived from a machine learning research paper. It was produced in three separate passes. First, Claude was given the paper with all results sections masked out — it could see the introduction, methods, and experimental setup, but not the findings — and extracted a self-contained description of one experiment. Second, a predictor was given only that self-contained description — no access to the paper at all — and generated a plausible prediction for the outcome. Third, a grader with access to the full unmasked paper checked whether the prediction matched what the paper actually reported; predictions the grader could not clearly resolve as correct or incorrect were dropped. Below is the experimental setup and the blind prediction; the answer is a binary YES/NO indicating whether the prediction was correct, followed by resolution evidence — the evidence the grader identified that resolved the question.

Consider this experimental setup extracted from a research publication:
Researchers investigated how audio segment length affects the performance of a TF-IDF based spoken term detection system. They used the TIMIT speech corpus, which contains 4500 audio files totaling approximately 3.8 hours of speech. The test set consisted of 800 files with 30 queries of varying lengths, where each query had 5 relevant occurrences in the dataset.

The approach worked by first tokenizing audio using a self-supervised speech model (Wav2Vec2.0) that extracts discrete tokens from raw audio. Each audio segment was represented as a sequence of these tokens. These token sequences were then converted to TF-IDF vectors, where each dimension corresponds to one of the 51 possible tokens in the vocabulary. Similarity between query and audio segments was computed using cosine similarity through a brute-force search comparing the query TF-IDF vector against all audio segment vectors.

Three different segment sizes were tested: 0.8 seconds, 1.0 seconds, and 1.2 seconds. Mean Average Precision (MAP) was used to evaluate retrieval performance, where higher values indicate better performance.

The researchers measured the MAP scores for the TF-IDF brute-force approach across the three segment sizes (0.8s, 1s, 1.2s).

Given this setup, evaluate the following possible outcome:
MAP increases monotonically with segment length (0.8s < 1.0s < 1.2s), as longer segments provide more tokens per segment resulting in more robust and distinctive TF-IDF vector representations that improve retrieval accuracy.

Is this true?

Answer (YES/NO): YES